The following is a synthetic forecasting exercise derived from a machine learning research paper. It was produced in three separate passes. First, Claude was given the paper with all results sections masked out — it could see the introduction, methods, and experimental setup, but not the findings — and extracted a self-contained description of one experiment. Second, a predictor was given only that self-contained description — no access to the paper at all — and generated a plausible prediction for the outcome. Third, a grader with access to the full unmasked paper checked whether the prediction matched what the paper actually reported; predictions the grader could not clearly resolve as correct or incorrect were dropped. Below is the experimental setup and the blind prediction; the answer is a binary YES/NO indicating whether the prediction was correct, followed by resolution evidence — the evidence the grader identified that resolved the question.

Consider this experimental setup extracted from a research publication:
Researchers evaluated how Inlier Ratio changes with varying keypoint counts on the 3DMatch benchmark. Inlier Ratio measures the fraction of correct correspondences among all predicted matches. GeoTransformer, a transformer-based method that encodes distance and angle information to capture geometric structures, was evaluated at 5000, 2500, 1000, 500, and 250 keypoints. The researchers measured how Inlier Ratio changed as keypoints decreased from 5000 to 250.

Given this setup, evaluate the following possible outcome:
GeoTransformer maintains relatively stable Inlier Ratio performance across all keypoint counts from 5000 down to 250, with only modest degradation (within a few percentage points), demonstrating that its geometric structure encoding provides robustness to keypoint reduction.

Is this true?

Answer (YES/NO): NO